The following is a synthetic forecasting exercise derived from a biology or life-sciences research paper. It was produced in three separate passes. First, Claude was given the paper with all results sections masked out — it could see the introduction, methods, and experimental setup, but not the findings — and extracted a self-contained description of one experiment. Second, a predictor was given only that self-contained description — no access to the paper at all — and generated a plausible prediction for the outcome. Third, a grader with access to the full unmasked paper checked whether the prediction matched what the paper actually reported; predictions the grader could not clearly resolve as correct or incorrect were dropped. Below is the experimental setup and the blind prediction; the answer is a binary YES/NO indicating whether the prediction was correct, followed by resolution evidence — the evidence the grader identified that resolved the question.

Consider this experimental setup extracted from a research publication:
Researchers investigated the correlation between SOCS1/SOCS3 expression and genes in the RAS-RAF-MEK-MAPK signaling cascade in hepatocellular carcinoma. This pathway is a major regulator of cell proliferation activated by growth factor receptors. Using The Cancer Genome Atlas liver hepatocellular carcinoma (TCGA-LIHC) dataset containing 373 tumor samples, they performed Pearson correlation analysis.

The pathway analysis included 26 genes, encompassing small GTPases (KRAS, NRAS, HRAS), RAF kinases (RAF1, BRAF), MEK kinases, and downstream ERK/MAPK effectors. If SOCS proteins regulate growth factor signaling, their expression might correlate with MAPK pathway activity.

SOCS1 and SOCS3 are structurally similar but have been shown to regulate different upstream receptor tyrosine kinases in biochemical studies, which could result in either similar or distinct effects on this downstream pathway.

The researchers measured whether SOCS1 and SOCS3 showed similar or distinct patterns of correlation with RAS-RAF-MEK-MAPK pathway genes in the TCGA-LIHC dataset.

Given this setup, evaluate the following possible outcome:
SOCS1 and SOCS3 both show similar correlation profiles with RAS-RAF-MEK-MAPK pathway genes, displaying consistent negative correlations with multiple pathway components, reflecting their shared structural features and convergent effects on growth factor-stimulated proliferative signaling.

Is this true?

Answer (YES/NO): NO